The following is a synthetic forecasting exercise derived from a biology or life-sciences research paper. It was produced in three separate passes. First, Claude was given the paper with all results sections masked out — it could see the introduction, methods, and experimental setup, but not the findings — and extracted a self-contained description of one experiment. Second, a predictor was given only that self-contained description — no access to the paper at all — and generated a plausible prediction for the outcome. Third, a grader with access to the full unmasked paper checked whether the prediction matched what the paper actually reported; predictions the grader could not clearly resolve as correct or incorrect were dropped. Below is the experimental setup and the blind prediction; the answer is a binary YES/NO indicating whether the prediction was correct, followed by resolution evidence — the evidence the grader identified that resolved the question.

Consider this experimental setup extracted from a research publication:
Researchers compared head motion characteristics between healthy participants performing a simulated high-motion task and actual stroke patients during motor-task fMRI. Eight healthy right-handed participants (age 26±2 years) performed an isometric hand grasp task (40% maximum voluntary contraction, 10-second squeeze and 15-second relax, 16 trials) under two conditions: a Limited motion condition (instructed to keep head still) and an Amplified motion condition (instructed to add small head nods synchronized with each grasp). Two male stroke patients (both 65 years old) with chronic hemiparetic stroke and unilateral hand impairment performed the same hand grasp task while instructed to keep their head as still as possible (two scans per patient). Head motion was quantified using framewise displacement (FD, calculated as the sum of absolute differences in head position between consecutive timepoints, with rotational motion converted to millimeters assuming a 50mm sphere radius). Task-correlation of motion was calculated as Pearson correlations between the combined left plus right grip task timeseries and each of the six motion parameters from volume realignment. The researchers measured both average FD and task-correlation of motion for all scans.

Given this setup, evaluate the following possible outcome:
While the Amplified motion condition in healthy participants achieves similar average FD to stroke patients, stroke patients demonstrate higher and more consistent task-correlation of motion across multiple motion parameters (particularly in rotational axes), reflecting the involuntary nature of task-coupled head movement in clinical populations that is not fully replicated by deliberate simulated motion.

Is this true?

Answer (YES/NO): NO